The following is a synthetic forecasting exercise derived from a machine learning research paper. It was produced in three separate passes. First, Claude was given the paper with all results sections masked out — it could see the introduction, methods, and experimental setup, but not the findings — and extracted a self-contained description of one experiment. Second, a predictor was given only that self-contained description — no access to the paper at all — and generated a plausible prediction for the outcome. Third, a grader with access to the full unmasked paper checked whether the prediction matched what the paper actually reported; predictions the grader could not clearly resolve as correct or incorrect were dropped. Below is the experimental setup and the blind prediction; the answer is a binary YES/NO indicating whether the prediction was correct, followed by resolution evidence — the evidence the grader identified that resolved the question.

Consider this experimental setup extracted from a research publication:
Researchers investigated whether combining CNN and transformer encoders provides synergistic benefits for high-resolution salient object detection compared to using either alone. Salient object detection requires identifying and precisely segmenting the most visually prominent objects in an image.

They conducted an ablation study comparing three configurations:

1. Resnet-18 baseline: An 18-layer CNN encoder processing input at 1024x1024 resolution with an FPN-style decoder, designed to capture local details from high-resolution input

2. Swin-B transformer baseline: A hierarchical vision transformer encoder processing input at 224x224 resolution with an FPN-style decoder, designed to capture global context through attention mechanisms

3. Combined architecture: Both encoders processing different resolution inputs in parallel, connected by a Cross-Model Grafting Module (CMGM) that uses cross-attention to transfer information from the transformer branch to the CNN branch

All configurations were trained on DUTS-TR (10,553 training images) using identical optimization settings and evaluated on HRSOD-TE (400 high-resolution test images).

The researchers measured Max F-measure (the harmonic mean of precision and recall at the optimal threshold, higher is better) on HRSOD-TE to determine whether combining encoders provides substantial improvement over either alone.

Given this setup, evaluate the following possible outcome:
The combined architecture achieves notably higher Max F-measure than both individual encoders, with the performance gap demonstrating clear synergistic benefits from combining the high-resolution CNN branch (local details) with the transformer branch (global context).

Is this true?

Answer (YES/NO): YES